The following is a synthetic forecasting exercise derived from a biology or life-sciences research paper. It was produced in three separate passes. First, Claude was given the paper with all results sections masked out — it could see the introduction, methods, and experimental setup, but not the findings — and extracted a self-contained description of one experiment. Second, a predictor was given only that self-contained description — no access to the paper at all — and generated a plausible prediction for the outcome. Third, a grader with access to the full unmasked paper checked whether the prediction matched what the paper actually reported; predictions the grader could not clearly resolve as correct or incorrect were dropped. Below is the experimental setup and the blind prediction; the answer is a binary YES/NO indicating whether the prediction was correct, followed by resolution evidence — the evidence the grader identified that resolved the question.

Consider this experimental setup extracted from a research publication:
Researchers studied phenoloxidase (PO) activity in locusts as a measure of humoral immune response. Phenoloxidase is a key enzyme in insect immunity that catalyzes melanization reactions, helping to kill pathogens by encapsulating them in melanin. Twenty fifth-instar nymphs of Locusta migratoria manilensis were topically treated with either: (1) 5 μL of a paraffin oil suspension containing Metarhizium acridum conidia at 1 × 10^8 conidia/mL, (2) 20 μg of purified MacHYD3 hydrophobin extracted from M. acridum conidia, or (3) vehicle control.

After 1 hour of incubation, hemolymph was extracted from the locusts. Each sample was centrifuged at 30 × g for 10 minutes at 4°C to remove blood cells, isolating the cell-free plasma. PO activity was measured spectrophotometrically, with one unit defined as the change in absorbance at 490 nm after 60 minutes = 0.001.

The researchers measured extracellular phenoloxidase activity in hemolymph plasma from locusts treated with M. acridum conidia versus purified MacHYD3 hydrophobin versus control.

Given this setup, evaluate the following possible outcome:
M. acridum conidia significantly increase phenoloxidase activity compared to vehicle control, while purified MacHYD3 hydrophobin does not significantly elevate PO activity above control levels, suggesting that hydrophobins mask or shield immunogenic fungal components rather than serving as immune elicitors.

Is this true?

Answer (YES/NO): NO